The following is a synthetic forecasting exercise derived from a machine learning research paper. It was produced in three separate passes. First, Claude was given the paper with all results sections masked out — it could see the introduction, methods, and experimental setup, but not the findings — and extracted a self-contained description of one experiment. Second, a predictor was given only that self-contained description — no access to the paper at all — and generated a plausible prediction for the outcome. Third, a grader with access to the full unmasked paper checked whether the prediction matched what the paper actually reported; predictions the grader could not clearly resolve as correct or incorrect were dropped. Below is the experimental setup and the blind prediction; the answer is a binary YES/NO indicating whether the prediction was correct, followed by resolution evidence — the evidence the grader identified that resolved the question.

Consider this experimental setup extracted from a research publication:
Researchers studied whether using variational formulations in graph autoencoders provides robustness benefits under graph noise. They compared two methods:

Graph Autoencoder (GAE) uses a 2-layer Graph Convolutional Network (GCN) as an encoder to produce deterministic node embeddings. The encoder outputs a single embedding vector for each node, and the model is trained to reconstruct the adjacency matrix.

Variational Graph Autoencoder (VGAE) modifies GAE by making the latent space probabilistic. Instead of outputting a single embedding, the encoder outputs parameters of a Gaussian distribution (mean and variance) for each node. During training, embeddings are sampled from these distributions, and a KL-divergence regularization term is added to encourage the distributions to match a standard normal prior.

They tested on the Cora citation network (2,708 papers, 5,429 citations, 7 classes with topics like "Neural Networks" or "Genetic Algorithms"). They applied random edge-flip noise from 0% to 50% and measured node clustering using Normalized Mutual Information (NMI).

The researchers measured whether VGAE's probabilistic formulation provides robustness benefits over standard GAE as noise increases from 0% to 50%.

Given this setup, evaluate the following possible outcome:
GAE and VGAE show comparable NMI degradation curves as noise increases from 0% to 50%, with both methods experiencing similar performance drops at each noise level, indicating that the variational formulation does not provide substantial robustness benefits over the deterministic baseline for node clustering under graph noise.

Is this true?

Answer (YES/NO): YES